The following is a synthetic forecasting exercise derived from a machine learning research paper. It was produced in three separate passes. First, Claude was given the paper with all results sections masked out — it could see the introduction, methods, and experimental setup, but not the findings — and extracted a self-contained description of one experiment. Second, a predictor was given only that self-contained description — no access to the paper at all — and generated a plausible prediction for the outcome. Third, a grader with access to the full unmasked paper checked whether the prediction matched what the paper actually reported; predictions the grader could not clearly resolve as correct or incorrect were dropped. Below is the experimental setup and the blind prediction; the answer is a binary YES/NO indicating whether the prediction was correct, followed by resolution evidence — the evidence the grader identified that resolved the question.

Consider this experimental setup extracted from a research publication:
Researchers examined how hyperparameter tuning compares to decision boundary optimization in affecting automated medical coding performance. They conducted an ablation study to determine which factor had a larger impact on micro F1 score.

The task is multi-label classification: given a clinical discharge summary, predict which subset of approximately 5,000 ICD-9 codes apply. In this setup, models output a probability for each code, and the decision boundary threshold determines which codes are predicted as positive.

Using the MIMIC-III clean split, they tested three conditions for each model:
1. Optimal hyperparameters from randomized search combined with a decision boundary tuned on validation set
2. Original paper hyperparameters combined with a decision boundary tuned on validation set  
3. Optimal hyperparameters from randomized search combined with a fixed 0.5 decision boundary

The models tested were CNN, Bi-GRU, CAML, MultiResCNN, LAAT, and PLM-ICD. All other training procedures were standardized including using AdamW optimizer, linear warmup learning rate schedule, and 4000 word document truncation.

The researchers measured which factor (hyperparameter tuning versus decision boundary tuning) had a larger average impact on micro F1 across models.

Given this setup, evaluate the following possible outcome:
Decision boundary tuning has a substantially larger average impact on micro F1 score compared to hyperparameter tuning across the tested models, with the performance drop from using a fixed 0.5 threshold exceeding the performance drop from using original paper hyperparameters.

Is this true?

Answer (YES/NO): YES